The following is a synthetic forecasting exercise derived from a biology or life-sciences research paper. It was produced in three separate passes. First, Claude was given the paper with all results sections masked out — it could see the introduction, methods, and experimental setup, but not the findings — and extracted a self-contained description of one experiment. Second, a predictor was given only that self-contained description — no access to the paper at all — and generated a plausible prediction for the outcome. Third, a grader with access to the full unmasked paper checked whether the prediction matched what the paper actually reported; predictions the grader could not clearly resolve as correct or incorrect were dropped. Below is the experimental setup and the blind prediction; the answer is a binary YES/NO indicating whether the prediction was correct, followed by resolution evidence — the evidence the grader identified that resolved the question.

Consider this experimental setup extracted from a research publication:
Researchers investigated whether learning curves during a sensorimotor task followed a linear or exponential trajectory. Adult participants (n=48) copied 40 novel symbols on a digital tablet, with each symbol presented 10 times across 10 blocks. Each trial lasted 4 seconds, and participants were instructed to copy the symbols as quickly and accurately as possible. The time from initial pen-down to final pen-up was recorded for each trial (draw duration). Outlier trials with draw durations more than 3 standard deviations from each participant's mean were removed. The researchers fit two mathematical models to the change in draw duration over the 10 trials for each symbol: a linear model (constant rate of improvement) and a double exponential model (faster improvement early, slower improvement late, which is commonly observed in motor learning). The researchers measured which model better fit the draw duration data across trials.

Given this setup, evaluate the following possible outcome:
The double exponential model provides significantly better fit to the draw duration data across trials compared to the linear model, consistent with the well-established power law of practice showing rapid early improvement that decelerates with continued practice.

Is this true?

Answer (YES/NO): NO